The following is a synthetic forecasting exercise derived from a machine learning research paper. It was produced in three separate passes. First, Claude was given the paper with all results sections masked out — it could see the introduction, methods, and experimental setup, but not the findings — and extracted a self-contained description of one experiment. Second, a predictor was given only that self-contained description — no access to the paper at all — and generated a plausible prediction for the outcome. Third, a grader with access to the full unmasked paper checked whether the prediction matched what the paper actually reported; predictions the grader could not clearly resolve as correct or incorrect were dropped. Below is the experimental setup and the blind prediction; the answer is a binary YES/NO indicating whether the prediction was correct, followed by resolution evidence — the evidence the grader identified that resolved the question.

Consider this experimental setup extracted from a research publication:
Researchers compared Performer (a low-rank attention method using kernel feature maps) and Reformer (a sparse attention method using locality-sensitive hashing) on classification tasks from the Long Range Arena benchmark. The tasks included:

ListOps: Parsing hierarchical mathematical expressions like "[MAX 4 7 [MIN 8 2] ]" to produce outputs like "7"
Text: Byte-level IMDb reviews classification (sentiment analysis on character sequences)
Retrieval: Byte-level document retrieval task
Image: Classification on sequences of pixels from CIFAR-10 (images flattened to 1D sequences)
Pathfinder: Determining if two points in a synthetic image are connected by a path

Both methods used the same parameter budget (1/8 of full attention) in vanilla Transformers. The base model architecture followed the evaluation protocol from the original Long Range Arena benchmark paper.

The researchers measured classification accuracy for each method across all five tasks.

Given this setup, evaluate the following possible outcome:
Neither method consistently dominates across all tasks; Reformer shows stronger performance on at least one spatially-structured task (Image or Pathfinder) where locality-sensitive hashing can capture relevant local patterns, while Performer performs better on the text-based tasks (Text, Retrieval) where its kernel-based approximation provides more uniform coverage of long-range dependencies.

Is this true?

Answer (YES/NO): NO